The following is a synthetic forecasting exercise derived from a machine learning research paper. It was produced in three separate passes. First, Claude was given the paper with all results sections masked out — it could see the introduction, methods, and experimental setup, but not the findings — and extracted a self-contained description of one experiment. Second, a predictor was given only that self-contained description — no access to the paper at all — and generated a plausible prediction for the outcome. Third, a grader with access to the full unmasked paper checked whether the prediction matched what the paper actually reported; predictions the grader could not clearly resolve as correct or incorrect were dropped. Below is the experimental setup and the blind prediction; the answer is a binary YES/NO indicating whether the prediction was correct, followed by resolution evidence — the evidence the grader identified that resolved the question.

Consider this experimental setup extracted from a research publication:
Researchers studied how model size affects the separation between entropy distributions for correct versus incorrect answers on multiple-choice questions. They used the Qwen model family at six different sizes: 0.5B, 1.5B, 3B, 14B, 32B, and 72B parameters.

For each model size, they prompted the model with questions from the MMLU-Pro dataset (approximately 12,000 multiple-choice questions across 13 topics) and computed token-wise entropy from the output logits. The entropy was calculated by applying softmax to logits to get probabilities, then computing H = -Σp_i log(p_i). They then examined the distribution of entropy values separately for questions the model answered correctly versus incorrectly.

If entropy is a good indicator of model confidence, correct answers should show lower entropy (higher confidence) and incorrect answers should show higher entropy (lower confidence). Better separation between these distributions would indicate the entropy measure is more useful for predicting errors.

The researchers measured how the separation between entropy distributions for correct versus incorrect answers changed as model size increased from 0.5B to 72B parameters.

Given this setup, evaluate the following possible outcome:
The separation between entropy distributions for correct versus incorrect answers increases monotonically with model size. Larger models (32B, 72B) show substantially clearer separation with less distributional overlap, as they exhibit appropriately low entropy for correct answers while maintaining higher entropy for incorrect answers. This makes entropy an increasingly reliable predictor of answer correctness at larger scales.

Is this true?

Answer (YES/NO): YES